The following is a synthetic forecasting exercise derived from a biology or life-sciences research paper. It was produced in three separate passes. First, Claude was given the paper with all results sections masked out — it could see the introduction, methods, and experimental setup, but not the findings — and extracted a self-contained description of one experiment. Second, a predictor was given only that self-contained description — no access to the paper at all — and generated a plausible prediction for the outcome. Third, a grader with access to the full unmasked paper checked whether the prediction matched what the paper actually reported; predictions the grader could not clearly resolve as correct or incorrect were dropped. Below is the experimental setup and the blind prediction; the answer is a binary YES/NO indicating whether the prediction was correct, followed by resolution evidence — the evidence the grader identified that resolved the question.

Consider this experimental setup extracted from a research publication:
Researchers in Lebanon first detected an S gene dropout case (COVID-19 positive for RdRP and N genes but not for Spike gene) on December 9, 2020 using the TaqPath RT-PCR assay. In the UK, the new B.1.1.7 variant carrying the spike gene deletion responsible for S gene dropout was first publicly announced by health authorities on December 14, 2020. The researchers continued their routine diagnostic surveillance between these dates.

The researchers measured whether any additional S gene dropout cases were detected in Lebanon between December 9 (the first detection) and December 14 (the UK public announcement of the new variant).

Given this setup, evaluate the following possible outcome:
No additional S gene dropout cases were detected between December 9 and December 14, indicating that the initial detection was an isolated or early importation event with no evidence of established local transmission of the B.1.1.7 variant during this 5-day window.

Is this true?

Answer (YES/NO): NO